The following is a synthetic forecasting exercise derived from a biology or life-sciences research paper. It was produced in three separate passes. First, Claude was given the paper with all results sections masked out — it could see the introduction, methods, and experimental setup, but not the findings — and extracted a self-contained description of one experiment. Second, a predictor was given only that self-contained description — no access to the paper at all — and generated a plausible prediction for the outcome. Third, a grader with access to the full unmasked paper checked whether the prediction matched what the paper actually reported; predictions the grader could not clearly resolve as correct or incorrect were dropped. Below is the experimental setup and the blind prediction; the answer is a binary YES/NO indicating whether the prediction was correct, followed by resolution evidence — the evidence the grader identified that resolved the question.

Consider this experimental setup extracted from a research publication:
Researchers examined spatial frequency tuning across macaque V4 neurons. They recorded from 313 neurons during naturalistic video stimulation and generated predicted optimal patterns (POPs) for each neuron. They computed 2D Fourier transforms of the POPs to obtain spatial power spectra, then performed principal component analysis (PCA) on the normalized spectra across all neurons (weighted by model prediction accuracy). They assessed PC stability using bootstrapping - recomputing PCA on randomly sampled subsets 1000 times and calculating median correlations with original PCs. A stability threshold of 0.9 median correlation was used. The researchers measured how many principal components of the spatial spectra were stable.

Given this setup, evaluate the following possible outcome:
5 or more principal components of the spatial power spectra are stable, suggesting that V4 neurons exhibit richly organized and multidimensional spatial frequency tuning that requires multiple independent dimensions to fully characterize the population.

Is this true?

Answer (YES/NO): NO